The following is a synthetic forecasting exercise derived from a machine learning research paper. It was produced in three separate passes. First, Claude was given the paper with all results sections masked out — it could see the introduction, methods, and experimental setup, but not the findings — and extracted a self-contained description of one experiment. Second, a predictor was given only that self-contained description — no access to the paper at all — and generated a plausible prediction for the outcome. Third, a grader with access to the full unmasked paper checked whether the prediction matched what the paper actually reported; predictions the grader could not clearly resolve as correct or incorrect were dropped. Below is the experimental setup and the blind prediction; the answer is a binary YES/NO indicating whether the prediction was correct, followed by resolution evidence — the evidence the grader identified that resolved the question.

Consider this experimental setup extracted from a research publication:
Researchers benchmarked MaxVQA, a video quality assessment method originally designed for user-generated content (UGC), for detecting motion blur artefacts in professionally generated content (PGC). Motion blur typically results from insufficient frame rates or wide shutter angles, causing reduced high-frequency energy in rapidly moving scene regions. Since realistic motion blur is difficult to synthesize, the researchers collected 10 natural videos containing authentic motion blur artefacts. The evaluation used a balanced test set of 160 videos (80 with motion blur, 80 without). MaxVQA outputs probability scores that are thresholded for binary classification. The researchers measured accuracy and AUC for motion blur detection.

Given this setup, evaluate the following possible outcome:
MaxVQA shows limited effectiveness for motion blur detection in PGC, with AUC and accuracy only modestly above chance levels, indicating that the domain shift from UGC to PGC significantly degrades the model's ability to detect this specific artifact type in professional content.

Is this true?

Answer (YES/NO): YES